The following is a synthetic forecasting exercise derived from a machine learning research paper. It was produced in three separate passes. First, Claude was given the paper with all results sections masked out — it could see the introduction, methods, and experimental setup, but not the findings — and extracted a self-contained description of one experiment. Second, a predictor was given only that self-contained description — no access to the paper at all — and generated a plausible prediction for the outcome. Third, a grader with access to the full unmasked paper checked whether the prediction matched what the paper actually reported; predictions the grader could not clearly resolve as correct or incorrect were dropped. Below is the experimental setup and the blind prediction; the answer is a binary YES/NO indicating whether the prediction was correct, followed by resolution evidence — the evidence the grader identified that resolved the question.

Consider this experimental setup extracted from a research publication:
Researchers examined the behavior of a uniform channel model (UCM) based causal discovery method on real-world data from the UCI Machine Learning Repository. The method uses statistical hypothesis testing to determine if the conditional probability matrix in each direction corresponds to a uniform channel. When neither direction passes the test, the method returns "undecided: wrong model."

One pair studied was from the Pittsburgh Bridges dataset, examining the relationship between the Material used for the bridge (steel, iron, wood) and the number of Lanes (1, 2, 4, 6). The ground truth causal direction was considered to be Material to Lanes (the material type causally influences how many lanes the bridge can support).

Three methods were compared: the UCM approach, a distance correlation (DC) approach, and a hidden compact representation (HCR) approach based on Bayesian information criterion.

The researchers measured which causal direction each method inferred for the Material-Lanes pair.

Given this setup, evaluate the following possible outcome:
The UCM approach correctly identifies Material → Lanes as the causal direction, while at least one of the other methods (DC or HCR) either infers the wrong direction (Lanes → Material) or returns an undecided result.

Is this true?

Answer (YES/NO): YES